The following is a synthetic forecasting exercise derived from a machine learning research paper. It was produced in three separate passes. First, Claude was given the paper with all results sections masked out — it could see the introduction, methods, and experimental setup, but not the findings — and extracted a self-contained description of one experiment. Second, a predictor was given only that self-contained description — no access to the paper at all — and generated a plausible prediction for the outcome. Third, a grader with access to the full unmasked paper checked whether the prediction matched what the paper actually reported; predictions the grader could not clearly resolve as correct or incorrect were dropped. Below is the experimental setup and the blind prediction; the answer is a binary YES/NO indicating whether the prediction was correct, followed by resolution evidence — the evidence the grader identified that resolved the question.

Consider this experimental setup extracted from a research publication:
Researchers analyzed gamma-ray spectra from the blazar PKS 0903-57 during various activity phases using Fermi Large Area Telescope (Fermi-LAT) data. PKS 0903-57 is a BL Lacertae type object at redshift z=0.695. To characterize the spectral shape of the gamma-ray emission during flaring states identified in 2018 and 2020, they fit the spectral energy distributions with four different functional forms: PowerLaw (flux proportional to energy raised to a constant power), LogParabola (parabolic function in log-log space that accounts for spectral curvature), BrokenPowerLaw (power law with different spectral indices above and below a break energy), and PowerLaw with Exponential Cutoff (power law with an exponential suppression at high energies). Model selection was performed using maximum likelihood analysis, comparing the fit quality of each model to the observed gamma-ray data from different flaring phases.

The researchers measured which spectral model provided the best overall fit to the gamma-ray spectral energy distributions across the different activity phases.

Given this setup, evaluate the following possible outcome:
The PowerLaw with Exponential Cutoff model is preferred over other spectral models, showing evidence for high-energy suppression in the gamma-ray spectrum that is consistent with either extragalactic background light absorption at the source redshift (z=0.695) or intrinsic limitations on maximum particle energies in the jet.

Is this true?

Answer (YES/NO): NO